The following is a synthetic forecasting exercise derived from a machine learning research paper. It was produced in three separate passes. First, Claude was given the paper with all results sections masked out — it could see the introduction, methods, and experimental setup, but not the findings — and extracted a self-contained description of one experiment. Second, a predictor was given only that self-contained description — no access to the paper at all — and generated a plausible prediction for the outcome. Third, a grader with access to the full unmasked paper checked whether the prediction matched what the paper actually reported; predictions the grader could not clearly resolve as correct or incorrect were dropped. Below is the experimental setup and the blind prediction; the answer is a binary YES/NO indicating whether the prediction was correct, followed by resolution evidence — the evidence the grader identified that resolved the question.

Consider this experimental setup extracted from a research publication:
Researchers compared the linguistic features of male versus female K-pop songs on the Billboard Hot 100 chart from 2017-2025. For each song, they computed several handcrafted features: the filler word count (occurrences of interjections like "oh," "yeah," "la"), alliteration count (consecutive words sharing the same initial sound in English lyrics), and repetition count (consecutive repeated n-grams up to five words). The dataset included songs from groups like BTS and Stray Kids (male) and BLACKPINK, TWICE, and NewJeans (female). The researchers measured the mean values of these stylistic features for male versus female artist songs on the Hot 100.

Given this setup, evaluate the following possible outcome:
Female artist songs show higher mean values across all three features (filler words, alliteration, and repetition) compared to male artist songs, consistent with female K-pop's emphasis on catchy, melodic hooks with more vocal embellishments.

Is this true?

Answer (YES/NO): YES